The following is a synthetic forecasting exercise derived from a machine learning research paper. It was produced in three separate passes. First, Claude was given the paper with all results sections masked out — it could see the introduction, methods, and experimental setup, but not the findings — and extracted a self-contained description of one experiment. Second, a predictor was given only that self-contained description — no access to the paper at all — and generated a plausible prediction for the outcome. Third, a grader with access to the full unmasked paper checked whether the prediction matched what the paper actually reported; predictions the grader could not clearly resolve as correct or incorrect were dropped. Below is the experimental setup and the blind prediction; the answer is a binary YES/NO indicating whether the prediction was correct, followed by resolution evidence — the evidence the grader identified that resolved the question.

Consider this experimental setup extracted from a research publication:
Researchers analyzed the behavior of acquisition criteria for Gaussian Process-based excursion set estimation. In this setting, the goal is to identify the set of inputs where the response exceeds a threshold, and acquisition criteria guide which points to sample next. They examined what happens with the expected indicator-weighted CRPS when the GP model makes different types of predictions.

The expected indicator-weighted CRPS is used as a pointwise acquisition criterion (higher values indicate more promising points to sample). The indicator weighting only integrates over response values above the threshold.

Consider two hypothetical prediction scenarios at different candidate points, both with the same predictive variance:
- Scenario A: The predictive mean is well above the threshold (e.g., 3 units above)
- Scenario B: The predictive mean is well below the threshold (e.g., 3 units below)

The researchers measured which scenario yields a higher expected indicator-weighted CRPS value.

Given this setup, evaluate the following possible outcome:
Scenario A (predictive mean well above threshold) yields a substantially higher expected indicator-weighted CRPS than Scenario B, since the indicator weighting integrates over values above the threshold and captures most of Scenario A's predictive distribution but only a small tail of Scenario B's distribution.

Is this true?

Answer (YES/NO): YES